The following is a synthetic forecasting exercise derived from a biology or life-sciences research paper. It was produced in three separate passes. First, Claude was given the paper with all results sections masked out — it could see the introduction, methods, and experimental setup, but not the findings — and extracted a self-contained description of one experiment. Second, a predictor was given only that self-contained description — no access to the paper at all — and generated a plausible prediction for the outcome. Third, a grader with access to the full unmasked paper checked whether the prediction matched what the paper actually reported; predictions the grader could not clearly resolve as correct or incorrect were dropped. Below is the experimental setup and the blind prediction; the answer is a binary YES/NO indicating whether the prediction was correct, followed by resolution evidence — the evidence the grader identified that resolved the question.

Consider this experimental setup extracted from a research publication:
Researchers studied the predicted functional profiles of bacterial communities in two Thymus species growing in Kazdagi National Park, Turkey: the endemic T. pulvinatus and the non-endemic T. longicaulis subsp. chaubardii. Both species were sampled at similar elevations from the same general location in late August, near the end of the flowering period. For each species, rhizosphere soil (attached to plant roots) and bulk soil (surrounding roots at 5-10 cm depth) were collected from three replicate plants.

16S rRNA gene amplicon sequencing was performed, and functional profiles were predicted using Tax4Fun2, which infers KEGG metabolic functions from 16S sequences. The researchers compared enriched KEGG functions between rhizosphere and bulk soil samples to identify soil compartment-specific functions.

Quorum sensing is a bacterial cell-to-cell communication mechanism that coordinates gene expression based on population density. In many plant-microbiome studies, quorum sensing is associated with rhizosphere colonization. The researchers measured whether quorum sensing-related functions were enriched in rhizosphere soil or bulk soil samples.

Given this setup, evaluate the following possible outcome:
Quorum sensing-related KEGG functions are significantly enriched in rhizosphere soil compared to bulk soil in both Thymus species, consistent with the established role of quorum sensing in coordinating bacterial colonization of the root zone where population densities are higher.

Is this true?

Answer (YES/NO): NO